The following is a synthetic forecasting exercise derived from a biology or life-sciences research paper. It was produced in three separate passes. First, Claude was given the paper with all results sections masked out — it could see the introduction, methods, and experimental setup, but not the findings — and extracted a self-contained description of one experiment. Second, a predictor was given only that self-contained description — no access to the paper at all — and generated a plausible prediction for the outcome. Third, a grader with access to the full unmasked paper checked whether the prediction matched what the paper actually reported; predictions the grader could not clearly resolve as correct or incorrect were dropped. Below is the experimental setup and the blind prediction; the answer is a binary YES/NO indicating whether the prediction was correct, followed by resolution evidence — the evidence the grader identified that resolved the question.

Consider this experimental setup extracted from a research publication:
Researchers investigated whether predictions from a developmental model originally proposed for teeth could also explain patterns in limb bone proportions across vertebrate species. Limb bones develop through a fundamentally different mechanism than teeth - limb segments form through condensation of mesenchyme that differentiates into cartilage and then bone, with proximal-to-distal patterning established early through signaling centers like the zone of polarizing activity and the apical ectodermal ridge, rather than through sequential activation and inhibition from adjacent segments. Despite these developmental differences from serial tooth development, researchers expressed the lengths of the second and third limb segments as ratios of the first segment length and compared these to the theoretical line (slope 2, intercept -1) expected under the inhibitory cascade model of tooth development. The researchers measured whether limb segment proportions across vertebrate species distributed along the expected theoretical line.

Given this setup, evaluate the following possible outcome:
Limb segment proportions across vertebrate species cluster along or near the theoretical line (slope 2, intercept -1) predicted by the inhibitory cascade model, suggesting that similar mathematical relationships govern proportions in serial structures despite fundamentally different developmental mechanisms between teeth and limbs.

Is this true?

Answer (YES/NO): NO